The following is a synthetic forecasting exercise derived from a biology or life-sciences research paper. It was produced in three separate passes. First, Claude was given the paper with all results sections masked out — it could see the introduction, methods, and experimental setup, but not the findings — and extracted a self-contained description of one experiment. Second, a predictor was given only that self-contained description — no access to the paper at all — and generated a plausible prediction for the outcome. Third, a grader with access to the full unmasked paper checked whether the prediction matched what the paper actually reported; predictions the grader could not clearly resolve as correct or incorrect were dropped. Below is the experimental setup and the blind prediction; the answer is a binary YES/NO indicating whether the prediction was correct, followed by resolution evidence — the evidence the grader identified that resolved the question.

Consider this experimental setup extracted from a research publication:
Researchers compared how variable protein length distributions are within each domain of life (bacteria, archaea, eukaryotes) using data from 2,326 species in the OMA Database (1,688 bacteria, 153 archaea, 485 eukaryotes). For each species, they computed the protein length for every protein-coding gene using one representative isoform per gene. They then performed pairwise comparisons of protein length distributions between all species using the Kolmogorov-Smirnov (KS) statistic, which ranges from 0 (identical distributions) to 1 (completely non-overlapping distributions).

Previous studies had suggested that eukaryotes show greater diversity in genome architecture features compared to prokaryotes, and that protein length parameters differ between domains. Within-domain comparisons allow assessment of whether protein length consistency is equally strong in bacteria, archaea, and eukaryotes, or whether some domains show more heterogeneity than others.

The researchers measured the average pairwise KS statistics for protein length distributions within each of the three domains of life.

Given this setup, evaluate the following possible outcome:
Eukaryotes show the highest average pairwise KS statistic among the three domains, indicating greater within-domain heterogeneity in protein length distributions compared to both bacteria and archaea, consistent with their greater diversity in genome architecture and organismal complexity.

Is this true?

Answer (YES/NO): YES